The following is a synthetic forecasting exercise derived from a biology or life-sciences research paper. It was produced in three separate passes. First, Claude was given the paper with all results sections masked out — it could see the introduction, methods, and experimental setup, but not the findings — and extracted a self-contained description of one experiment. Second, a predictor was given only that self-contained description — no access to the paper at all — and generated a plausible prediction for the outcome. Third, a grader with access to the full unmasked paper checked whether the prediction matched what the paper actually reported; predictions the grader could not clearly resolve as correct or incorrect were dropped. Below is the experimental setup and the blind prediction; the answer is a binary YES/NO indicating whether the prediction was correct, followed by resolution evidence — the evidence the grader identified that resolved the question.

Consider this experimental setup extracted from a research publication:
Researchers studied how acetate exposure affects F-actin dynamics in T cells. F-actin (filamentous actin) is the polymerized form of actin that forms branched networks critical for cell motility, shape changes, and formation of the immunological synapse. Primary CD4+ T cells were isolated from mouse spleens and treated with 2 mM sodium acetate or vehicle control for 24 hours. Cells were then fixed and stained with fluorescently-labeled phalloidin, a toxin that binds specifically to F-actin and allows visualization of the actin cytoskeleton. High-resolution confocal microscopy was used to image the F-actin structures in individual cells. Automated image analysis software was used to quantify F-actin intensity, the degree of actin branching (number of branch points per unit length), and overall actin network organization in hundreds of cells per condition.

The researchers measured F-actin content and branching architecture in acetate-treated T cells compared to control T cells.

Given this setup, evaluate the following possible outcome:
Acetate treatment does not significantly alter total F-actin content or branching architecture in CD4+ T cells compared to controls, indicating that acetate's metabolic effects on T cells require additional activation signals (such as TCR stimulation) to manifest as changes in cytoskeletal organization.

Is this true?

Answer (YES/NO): NO